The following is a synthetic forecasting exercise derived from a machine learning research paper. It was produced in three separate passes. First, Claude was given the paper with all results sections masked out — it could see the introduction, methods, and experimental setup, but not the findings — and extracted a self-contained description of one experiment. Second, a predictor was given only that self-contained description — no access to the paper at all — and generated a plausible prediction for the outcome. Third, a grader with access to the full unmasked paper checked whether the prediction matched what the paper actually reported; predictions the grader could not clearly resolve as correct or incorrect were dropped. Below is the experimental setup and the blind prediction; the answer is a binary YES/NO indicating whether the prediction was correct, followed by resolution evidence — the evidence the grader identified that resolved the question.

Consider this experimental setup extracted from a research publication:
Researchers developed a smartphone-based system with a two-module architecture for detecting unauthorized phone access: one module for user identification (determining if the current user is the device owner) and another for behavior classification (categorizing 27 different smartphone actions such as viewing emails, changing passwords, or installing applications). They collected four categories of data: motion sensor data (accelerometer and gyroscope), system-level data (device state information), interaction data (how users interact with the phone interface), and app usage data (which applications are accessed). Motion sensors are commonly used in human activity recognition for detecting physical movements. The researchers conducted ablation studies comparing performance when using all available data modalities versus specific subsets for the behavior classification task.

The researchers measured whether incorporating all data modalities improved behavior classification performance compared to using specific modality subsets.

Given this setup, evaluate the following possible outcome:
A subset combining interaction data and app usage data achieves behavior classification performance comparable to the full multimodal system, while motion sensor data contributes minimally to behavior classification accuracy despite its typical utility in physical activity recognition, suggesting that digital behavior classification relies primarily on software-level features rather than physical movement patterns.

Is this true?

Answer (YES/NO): NO